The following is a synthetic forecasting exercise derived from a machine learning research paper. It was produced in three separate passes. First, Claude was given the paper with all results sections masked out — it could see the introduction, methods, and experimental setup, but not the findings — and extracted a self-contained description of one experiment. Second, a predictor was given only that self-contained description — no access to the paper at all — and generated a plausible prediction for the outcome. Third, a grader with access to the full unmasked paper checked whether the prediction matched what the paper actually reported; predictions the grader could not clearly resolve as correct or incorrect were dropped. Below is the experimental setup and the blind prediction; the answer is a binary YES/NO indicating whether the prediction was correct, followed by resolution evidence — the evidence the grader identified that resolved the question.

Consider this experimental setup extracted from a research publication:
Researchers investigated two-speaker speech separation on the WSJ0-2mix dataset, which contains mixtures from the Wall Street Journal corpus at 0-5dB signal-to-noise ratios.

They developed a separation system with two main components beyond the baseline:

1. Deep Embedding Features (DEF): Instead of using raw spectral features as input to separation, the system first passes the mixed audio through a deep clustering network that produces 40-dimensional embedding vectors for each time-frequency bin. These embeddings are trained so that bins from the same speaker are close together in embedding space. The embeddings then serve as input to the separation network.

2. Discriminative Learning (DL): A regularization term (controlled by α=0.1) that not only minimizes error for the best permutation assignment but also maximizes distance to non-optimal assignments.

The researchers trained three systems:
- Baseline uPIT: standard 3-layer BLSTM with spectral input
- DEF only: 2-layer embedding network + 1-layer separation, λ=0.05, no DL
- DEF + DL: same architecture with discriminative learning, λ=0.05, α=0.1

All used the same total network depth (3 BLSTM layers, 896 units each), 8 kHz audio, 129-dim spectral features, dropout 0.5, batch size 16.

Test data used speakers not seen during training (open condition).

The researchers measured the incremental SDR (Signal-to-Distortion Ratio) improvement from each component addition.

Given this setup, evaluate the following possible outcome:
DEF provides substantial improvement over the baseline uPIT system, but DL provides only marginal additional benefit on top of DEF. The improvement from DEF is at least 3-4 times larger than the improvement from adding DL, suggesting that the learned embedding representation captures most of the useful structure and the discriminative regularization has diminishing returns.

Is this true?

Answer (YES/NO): NO